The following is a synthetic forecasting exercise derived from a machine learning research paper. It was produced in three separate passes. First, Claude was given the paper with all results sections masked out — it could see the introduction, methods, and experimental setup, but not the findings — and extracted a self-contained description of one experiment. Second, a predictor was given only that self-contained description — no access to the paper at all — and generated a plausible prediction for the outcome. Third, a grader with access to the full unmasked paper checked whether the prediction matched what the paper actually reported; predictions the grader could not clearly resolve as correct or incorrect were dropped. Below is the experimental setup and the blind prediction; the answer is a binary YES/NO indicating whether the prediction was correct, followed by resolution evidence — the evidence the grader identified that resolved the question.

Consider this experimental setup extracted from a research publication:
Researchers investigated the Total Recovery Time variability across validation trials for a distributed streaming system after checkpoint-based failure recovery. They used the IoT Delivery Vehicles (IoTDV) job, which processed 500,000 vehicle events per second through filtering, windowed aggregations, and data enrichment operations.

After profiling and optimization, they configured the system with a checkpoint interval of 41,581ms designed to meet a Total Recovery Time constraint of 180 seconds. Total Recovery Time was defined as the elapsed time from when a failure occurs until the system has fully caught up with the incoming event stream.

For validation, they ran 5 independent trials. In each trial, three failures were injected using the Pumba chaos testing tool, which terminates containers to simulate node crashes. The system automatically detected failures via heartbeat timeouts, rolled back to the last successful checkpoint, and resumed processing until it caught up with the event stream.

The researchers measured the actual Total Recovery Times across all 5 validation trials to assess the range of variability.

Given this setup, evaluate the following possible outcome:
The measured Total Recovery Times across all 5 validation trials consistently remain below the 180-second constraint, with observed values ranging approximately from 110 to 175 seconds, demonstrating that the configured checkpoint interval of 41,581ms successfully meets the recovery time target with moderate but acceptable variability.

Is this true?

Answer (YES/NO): NO